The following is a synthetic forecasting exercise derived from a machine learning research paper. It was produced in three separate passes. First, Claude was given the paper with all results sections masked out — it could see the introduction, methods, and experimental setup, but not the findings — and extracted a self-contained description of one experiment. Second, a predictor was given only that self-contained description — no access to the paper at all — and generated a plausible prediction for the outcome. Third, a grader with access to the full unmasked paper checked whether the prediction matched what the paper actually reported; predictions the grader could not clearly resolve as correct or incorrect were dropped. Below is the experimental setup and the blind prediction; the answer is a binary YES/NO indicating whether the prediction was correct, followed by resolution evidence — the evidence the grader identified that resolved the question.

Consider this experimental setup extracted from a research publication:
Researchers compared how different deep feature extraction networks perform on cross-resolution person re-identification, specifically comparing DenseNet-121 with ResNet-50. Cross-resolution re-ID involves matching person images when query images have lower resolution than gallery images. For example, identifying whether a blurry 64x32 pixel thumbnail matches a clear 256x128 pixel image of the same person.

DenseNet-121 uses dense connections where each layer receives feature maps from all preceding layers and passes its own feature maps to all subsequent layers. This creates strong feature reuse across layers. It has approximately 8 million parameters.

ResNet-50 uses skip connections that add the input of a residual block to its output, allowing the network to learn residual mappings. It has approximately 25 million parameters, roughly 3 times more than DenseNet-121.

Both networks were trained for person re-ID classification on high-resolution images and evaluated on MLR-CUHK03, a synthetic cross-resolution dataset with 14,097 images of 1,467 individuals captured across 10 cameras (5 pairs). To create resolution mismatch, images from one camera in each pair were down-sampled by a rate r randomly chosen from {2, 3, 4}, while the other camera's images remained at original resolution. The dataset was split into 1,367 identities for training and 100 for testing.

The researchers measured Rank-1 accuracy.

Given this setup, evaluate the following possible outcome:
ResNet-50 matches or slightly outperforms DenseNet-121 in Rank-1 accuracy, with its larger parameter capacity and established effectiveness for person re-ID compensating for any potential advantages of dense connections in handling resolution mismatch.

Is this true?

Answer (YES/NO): NO